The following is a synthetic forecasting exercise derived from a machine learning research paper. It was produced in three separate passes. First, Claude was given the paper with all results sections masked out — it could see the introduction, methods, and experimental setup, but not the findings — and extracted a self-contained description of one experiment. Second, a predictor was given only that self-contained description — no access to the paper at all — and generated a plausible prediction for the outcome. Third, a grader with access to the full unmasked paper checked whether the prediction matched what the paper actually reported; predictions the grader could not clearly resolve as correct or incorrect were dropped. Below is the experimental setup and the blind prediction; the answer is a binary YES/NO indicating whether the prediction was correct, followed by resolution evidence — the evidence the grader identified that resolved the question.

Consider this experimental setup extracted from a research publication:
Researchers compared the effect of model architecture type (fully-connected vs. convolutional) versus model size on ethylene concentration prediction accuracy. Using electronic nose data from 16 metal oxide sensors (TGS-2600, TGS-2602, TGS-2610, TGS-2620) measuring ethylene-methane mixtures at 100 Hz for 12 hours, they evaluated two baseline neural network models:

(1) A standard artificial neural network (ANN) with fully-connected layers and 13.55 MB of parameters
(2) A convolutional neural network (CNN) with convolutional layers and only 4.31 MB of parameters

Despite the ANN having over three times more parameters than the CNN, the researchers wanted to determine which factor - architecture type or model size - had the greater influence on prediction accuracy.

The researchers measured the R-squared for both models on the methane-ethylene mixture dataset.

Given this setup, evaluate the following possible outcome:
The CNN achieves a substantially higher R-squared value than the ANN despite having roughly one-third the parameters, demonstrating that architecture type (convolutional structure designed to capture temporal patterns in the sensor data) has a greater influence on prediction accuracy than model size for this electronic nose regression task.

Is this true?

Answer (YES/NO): NO